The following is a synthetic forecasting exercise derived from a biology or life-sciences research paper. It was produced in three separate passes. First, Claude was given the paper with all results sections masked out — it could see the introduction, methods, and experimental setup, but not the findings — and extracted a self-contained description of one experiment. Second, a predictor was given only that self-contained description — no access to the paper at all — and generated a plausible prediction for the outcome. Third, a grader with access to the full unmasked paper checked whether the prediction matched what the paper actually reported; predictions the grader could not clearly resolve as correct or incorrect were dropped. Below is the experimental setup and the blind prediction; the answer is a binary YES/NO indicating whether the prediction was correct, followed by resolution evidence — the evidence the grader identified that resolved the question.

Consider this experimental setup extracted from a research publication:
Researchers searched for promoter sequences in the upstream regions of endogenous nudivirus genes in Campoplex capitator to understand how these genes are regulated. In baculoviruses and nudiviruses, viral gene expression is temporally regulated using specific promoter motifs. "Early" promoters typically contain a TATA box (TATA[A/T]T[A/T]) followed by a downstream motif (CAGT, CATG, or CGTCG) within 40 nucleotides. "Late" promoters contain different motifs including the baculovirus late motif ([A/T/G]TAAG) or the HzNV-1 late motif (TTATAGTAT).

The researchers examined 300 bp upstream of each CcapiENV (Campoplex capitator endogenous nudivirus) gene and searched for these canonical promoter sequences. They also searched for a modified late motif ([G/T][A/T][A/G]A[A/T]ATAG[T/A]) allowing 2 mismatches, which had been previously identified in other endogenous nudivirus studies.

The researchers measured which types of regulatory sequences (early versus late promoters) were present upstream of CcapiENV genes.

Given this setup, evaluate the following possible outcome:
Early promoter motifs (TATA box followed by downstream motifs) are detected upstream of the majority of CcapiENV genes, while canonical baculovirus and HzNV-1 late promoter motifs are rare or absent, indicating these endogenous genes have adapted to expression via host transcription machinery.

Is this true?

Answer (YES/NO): NO